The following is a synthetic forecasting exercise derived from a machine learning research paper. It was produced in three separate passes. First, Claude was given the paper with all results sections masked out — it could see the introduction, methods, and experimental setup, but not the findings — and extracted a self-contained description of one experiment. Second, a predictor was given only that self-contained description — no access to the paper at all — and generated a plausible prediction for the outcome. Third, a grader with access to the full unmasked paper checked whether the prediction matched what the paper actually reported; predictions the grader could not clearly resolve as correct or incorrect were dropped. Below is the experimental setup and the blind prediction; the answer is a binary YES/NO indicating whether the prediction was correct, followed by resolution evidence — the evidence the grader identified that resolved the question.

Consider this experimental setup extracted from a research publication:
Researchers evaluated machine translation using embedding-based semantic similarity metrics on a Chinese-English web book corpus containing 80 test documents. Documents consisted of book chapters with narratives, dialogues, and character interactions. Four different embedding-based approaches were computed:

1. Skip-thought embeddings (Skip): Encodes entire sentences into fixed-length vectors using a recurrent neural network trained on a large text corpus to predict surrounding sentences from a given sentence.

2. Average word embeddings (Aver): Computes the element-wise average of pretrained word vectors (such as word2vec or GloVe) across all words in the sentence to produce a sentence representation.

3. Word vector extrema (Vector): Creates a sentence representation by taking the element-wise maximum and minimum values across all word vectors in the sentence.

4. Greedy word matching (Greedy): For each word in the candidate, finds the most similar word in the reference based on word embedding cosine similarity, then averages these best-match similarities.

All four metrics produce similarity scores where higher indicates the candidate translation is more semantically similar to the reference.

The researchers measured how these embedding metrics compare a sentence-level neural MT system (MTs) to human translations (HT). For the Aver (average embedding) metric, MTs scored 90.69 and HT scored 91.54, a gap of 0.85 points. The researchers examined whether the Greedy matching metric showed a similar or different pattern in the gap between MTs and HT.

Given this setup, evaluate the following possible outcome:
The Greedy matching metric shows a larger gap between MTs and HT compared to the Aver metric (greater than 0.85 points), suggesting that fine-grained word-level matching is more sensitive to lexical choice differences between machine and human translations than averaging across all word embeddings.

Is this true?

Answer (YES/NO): NO